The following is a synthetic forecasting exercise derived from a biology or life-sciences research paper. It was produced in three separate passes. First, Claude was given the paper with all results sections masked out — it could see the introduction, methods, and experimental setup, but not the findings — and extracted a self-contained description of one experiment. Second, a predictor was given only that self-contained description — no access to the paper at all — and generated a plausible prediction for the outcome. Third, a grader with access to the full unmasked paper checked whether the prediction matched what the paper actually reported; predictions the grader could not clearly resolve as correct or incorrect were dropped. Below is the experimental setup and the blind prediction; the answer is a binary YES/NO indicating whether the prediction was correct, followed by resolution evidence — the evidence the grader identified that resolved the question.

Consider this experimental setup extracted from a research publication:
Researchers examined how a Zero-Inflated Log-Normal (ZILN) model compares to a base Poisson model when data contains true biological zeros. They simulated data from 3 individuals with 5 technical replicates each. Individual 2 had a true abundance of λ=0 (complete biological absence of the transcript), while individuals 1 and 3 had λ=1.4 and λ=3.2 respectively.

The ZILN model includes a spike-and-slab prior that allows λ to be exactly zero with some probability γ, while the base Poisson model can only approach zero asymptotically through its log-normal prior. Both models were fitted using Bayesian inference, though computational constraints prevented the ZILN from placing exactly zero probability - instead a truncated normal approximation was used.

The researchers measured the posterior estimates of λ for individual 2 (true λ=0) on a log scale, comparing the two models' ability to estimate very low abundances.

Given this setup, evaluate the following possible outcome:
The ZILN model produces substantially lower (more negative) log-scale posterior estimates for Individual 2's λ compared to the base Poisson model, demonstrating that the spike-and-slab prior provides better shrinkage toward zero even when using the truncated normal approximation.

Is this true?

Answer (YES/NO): YES